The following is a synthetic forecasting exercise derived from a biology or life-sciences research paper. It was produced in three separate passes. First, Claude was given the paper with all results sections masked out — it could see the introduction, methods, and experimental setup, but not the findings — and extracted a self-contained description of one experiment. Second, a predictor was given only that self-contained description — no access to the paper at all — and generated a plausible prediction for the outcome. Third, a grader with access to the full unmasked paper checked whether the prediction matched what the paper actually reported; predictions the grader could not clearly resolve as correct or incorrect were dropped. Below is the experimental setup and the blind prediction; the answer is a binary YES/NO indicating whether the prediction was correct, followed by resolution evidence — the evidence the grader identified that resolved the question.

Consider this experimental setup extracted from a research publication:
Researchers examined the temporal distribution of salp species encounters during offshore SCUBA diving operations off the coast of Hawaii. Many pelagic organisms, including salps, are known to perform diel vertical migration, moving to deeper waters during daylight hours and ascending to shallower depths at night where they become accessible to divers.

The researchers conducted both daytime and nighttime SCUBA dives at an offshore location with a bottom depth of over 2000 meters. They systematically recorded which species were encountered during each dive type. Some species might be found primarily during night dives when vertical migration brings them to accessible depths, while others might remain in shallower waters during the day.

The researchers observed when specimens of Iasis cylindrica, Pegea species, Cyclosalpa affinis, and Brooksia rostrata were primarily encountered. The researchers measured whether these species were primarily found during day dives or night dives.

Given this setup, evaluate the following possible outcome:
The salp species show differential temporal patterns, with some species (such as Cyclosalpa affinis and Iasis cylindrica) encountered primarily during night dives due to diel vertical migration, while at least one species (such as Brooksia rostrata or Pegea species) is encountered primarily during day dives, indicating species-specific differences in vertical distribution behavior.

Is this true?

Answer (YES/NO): NO